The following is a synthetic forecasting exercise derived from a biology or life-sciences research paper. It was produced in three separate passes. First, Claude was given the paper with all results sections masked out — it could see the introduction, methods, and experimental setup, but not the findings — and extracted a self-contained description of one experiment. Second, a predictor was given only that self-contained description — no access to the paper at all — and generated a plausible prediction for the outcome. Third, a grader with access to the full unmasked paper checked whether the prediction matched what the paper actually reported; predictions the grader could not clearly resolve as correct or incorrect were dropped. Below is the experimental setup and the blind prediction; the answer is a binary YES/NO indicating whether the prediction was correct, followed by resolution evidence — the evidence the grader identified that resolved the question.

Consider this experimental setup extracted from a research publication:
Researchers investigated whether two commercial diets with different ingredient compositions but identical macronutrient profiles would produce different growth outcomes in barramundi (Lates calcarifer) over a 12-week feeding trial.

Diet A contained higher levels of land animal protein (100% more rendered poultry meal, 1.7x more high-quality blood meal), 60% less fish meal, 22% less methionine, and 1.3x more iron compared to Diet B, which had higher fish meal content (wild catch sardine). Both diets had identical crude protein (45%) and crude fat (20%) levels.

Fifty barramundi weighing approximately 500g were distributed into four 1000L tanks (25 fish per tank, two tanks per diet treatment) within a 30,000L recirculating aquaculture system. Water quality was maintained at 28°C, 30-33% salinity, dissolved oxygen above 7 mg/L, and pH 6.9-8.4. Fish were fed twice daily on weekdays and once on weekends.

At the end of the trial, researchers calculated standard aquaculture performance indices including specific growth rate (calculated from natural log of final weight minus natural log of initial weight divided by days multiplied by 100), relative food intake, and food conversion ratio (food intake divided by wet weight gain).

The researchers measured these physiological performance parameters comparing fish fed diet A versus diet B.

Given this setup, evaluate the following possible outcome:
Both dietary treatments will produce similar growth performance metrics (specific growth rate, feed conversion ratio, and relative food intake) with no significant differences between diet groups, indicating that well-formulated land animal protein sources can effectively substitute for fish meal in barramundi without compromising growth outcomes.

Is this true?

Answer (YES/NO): NO